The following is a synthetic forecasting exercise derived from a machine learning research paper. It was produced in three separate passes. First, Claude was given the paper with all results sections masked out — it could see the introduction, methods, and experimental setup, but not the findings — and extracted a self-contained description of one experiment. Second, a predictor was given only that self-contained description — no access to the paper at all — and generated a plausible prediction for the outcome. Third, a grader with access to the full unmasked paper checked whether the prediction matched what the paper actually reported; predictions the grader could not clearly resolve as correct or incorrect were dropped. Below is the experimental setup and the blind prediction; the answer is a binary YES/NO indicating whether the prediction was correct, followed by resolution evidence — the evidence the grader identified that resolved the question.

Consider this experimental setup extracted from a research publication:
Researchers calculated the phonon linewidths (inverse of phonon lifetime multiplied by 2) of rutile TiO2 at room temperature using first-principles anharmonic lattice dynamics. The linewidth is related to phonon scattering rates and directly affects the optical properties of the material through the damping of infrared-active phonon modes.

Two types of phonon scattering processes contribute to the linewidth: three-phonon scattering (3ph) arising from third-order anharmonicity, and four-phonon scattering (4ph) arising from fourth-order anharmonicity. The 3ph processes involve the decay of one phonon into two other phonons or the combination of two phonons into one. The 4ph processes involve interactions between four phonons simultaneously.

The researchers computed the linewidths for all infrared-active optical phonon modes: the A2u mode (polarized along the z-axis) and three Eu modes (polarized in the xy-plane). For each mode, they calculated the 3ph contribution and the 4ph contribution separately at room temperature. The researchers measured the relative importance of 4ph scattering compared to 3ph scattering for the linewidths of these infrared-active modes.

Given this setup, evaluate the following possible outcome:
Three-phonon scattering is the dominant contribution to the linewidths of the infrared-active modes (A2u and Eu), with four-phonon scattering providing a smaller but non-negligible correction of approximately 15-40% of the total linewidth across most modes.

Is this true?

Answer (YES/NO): NO